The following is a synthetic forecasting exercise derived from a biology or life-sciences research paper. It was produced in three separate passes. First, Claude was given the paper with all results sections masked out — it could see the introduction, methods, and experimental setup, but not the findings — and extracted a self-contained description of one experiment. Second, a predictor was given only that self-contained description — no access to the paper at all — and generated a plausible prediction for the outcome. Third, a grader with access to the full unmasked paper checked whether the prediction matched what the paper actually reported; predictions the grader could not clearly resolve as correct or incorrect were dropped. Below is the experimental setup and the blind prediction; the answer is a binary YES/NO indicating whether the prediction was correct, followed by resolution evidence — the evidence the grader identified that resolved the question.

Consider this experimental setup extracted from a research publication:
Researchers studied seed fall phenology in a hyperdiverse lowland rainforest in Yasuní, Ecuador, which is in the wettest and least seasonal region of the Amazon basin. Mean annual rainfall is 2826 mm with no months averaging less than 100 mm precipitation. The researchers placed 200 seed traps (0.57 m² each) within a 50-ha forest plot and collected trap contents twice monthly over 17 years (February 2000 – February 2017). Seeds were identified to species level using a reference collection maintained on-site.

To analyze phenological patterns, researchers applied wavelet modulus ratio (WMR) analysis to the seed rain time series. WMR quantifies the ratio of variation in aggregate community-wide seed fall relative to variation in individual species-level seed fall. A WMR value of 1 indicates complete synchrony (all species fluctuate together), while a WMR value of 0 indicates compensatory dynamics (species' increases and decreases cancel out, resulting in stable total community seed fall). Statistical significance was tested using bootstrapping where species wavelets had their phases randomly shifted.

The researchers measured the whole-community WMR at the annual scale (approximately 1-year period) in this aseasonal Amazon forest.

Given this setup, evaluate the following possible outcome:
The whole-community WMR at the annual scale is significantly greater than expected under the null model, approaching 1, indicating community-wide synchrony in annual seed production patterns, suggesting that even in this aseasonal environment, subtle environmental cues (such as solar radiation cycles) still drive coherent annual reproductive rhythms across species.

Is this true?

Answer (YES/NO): YES